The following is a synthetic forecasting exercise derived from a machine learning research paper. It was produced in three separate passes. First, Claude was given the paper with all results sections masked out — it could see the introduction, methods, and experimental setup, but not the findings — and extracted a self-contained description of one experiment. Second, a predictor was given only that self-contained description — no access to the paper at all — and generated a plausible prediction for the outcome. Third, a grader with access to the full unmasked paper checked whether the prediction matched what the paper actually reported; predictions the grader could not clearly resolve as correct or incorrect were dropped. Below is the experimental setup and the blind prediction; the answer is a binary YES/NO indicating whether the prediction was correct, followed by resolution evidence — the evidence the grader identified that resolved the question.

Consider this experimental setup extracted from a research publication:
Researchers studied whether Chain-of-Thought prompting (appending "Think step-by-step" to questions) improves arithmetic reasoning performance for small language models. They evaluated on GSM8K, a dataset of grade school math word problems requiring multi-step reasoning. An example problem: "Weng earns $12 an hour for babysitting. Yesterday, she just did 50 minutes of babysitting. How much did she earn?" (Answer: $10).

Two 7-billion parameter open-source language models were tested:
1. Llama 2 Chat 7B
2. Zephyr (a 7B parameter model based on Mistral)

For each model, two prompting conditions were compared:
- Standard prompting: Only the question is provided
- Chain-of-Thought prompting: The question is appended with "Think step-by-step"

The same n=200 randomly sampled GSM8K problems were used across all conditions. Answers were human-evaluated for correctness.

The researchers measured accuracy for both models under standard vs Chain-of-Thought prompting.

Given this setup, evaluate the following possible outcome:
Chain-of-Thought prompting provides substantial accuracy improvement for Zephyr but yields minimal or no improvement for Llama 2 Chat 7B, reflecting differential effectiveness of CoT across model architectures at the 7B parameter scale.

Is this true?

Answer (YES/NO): NO